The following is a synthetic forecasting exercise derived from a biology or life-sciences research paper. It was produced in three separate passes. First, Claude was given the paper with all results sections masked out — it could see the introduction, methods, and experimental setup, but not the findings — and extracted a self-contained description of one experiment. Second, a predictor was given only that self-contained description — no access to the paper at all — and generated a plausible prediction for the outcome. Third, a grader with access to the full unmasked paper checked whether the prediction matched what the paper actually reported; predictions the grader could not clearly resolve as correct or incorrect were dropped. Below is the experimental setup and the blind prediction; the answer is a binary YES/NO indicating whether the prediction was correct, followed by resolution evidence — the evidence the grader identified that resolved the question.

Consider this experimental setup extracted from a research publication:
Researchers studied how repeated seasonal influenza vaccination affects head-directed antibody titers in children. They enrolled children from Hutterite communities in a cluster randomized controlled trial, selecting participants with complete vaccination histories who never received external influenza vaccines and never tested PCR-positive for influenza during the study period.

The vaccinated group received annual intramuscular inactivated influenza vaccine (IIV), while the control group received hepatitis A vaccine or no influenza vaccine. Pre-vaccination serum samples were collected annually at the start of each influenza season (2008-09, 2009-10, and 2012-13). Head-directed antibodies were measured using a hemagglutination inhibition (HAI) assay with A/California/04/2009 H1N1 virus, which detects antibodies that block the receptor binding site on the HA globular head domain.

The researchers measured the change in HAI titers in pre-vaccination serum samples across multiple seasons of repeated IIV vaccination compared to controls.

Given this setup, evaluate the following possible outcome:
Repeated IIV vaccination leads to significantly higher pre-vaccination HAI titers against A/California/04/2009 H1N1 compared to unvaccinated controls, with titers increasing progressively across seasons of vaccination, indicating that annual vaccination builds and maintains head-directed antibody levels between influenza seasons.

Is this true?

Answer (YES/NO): NO